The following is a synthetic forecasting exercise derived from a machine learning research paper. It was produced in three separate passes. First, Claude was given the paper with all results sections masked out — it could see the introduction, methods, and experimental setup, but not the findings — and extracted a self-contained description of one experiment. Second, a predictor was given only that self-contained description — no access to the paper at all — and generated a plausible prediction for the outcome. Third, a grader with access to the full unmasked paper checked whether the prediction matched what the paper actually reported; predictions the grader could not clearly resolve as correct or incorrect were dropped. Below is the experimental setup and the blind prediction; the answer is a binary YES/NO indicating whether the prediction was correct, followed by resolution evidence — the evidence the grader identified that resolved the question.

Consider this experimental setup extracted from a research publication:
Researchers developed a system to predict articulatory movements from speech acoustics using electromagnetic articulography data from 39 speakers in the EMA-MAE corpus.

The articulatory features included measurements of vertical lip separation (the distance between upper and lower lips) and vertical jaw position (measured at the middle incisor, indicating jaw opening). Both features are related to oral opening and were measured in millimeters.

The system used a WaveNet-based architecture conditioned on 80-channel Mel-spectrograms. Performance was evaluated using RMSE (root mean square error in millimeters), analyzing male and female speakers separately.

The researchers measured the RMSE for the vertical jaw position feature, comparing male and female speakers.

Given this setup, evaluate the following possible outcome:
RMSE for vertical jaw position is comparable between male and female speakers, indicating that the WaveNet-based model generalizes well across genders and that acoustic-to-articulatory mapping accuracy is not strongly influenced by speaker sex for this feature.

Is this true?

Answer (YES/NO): NO